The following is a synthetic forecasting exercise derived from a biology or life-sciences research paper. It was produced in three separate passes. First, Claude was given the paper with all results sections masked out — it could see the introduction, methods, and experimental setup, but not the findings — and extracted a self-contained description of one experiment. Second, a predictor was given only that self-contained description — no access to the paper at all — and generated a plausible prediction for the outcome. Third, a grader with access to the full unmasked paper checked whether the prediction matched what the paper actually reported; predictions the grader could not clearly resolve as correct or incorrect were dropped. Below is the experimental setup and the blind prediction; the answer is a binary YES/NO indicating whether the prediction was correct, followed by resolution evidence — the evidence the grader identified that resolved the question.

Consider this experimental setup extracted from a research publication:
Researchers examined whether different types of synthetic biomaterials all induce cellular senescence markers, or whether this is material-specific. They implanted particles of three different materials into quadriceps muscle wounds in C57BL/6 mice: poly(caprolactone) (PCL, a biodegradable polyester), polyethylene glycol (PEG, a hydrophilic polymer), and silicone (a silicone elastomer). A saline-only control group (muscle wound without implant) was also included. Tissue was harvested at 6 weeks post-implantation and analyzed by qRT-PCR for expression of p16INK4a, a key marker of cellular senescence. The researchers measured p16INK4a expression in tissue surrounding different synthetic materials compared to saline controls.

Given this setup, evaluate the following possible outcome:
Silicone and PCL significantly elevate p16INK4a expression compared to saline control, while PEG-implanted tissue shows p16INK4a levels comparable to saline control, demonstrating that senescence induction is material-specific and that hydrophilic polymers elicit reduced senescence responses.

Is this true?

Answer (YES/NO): NO